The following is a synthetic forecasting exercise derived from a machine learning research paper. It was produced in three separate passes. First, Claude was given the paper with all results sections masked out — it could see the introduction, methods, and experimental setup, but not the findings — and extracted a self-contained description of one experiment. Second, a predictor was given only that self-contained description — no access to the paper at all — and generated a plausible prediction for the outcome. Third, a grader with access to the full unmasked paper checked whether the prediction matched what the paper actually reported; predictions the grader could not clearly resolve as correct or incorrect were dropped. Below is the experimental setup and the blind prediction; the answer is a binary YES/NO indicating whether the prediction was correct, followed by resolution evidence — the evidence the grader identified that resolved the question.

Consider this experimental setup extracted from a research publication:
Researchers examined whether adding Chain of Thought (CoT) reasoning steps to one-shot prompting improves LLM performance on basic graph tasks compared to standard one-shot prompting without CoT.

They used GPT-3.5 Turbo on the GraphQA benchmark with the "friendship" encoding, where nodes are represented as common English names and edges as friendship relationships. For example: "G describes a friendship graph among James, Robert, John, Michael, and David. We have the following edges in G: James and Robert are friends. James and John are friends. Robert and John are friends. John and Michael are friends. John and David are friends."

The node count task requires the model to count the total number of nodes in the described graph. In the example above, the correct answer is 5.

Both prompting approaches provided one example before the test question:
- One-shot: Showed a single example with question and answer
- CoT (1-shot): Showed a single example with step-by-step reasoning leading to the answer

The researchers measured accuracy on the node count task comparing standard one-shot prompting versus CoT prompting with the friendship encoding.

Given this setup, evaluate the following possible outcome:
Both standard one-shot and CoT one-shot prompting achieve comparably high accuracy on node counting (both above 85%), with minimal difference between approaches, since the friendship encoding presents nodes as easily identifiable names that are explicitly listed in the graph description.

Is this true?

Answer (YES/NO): NO